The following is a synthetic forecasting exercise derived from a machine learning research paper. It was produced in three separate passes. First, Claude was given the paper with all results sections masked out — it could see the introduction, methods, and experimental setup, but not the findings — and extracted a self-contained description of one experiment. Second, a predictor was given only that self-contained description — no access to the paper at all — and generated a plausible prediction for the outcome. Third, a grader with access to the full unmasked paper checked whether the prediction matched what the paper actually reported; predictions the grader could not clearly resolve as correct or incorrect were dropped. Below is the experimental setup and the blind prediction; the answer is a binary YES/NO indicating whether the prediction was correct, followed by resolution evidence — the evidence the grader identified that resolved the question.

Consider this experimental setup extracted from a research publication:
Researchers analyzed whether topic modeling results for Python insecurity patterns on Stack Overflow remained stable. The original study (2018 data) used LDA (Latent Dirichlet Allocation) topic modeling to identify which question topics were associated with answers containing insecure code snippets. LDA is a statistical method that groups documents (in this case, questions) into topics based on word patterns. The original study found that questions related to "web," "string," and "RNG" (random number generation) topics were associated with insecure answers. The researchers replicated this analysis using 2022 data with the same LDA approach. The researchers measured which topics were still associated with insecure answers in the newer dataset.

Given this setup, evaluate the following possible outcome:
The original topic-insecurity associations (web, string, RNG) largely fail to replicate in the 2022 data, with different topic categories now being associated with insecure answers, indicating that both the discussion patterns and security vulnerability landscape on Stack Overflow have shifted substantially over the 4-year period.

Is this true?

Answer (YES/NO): NO